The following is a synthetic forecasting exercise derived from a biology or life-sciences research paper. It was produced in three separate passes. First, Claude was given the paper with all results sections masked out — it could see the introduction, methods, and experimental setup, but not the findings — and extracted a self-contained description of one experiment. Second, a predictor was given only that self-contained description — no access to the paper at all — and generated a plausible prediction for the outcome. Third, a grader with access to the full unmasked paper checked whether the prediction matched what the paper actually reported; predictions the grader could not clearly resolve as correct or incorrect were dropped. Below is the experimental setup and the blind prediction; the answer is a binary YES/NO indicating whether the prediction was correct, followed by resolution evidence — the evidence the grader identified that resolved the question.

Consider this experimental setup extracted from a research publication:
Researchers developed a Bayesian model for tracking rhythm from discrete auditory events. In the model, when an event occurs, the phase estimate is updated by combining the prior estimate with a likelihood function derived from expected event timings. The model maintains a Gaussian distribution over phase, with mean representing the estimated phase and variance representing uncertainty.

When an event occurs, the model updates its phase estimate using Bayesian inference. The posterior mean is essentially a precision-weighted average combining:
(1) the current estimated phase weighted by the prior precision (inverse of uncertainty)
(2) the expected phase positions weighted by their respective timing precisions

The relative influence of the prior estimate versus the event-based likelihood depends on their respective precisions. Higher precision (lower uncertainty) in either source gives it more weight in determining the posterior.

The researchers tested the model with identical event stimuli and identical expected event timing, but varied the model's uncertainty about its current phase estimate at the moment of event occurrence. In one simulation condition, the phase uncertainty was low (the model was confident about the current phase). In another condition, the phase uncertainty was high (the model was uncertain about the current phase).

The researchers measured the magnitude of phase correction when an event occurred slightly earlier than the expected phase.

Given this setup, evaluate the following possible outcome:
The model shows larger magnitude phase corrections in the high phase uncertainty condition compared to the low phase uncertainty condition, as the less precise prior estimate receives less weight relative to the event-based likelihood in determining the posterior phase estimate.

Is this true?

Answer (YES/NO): YES